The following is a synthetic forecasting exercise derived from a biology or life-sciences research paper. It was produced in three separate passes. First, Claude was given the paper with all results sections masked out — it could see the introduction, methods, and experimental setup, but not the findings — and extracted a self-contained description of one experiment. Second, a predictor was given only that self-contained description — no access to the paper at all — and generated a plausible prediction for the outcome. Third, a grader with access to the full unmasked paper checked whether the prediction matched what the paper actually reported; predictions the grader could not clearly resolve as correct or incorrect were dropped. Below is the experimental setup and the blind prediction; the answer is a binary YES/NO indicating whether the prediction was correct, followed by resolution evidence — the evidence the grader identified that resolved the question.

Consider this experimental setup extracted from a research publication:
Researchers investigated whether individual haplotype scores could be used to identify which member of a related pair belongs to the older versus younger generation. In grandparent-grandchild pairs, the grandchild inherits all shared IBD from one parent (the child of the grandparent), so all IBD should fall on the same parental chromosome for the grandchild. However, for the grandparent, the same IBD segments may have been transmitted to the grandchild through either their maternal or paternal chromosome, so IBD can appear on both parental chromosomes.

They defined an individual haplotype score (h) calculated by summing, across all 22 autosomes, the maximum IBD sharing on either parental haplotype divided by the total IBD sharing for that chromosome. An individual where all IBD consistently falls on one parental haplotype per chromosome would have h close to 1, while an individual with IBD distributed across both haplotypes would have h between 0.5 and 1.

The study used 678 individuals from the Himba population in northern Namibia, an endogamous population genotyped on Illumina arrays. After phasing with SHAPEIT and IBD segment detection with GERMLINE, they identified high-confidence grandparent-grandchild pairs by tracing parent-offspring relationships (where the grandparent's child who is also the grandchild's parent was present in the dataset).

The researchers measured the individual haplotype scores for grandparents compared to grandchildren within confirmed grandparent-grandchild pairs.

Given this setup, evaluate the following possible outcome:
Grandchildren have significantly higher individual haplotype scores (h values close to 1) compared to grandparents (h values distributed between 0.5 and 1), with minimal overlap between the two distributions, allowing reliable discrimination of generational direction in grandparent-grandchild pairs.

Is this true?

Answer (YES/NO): YES